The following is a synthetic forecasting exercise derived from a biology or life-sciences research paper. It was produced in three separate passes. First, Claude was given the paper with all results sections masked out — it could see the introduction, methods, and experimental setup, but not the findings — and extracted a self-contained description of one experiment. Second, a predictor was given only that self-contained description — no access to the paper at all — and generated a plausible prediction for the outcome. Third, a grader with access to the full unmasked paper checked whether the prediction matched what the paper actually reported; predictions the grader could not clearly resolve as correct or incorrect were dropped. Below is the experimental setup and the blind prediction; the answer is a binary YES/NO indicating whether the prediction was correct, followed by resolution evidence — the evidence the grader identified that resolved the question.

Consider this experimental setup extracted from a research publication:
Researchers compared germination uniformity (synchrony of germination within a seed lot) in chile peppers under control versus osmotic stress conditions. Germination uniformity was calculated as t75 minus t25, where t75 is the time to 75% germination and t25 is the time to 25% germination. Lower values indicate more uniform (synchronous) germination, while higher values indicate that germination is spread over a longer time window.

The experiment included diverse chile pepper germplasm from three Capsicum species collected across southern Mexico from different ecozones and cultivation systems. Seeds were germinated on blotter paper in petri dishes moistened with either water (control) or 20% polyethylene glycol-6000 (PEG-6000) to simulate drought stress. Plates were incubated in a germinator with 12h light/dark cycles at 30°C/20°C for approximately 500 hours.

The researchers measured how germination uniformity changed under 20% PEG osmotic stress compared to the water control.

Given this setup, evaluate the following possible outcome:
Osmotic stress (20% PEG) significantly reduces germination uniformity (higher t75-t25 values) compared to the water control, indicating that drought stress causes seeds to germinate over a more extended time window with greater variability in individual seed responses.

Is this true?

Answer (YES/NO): NO